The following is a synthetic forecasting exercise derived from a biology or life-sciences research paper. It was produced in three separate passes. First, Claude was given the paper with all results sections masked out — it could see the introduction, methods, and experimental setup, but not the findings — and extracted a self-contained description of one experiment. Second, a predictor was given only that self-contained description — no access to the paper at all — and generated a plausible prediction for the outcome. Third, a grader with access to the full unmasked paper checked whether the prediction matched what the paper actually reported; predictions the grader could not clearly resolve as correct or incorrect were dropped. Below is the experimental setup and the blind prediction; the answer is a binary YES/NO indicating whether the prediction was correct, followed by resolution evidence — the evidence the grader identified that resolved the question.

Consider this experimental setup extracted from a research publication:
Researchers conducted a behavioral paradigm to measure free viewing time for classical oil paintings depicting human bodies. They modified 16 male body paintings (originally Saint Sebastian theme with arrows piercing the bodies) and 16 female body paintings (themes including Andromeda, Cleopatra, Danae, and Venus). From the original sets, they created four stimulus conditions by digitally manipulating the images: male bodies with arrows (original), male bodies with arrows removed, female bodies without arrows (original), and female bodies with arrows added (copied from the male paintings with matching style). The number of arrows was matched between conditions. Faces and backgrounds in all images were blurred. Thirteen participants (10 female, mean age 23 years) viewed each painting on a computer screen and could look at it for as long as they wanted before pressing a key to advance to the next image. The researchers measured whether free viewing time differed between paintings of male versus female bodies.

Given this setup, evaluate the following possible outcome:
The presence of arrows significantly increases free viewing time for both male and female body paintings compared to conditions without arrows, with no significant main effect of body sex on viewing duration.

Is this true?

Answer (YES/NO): NO